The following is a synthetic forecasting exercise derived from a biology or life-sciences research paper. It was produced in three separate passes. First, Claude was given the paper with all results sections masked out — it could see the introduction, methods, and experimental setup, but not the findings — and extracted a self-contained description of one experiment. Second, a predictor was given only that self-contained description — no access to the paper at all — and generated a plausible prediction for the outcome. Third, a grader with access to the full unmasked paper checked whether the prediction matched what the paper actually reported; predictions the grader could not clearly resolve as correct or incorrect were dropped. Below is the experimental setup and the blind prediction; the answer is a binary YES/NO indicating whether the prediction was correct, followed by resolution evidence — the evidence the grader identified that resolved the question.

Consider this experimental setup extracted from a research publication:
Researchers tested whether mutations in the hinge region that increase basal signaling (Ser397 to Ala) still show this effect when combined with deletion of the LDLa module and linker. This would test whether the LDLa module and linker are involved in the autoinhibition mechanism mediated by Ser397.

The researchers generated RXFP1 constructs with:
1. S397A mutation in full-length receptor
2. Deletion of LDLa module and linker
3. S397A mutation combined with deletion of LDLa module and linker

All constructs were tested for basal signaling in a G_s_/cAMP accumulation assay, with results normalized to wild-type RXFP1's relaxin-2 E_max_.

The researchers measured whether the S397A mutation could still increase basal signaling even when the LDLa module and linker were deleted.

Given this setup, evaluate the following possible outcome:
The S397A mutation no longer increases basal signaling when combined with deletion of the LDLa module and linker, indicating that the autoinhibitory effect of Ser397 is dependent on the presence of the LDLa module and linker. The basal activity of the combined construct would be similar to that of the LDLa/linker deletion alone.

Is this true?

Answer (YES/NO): NO